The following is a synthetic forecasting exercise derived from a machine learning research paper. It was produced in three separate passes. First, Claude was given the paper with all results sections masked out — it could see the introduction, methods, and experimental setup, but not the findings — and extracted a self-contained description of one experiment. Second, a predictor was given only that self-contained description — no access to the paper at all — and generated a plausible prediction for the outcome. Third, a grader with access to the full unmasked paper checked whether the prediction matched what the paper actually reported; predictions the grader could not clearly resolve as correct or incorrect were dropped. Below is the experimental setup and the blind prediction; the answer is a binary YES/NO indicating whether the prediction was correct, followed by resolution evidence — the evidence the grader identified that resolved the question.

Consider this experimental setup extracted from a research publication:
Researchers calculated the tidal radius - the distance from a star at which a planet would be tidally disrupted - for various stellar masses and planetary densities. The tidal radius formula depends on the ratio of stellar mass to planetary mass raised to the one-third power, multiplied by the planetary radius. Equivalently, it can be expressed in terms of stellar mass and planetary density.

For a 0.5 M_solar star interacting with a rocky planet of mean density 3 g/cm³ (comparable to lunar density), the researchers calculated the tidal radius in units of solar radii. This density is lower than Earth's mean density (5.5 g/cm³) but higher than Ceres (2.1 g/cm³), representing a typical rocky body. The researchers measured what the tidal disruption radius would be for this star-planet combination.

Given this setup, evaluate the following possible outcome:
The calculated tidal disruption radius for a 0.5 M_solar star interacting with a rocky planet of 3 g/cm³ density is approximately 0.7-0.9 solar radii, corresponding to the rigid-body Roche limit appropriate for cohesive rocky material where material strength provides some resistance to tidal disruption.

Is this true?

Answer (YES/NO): NO